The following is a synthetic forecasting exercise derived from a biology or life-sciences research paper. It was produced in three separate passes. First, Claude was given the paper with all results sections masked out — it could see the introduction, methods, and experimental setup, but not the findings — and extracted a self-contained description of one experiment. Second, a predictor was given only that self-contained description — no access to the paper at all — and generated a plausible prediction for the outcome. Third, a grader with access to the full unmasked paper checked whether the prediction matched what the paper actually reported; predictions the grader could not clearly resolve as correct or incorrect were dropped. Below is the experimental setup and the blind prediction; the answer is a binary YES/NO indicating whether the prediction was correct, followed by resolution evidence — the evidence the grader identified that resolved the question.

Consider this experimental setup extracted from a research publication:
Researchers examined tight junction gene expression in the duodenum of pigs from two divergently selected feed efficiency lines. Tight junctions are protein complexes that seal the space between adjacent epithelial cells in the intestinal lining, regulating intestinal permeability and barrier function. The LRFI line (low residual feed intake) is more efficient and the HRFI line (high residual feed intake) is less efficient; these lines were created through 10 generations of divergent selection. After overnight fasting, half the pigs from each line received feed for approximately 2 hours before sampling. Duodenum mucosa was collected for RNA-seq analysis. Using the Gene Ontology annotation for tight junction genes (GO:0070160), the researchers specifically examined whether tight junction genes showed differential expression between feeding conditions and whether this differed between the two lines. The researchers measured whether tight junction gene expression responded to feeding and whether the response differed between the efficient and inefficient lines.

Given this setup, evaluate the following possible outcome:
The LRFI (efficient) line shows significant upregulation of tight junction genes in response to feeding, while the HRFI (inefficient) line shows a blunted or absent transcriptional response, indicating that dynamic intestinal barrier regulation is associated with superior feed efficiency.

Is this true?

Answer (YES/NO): NO